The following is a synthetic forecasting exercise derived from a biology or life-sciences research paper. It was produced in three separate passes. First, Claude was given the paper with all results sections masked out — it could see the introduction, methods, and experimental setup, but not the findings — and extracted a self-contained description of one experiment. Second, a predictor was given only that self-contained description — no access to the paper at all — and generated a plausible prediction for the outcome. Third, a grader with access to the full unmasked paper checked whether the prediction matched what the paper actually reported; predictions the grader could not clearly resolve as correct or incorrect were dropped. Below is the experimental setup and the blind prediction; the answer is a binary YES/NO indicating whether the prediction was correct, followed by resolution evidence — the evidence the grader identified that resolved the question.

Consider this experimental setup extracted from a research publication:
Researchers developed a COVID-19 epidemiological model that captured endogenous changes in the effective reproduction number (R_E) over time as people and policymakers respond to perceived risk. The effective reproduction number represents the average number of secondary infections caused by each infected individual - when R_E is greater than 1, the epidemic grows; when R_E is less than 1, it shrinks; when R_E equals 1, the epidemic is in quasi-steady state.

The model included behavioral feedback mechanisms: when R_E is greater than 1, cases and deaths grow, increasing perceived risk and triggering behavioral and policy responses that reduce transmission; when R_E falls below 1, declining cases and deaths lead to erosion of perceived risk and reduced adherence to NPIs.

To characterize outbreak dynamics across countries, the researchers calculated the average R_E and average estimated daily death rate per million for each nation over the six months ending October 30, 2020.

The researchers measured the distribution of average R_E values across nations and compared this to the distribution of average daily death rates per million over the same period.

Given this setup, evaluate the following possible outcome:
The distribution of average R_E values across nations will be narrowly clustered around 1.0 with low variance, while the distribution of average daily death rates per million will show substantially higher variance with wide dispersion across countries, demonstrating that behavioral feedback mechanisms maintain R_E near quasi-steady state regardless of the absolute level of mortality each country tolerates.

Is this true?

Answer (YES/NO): YES